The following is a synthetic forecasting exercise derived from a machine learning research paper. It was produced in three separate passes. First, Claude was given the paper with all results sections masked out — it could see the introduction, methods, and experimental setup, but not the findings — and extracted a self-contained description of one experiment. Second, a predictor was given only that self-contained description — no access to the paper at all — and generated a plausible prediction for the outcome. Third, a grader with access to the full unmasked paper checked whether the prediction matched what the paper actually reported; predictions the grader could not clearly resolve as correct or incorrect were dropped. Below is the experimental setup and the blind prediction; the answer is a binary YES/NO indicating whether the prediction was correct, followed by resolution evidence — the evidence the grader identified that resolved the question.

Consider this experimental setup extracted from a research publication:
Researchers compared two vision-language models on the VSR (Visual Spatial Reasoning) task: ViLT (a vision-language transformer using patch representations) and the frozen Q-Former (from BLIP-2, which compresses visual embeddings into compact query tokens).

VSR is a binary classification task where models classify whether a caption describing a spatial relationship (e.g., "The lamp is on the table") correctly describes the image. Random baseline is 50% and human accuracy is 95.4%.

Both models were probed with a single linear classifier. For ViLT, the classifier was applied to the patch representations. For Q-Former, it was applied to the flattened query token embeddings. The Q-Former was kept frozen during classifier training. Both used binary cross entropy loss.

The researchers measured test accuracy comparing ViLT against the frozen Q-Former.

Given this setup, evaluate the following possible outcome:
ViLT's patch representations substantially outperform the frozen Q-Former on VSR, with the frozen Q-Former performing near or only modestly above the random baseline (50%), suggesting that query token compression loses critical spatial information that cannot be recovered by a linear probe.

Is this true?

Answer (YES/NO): NO